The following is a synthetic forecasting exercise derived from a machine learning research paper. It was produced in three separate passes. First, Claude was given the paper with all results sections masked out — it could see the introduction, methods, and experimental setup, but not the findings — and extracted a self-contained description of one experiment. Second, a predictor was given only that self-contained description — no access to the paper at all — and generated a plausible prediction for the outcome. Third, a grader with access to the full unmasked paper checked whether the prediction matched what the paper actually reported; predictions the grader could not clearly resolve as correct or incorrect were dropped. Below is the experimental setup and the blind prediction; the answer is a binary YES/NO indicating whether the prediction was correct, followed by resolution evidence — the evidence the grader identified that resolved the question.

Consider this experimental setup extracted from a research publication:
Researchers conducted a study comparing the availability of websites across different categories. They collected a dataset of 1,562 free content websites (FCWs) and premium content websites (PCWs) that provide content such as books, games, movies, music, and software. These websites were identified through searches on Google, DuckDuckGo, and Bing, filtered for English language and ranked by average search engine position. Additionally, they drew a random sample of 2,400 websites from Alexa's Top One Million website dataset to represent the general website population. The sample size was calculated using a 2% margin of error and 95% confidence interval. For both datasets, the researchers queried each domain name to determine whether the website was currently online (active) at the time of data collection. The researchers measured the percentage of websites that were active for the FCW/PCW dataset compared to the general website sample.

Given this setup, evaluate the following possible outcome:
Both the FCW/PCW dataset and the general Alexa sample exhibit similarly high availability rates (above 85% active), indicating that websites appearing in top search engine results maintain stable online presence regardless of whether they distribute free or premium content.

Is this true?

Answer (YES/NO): NO